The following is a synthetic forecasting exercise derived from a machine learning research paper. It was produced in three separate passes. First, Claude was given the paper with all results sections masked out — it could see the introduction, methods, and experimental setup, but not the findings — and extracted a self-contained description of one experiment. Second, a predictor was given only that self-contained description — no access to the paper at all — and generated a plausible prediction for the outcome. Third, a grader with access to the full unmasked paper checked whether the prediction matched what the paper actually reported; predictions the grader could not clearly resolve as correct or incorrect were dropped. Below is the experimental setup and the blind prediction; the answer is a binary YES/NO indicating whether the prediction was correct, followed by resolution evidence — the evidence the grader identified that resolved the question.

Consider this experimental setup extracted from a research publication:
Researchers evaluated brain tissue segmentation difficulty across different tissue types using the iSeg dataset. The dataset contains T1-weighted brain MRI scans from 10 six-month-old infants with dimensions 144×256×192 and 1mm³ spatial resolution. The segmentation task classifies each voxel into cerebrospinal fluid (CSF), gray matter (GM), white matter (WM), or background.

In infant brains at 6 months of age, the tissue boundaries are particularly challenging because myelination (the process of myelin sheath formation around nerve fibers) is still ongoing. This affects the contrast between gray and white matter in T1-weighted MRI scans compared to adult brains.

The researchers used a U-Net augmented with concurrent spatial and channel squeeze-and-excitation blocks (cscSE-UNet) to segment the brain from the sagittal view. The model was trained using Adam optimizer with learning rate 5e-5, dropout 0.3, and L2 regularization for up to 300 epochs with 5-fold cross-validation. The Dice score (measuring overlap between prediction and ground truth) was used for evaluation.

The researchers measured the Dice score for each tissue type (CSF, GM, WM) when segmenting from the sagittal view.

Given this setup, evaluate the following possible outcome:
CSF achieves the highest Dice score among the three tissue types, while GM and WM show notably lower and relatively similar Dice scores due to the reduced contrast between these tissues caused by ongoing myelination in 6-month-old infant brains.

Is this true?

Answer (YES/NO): NO